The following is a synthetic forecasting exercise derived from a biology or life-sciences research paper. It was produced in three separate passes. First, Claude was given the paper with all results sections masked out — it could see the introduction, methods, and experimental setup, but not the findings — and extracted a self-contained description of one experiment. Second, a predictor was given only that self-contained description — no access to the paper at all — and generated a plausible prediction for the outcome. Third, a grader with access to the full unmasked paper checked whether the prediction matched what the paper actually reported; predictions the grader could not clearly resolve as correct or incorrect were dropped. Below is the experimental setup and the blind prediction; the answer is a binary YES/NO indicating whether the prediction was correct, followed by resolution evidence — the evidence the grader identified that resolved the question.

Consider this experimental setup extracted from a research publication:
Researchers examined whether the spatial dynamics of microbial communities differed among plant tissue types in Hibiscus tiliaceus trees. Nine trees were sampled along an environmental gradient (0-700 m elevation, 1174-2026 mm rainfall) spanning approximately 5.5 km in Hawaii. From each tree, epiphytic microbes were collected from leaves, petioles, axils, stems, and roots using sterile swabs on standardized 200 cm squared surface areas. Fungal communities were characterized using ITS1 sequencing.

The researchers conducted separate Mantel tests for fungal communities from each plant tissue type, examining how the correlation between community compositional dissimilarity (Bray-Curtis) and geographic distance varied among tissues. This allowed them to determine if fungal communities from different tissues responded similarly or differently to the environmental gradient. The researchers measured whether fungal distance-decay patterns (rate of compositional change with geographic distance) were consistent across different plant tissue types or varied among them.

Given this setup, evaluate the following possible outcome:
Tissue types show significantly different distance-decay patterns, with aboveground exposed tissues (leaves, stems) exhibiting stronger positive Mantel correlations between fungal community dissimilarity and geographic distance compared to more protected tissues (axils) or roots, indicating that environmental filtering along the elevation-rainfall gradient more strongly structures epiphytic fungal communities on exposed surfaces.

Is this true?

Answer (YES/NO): NO